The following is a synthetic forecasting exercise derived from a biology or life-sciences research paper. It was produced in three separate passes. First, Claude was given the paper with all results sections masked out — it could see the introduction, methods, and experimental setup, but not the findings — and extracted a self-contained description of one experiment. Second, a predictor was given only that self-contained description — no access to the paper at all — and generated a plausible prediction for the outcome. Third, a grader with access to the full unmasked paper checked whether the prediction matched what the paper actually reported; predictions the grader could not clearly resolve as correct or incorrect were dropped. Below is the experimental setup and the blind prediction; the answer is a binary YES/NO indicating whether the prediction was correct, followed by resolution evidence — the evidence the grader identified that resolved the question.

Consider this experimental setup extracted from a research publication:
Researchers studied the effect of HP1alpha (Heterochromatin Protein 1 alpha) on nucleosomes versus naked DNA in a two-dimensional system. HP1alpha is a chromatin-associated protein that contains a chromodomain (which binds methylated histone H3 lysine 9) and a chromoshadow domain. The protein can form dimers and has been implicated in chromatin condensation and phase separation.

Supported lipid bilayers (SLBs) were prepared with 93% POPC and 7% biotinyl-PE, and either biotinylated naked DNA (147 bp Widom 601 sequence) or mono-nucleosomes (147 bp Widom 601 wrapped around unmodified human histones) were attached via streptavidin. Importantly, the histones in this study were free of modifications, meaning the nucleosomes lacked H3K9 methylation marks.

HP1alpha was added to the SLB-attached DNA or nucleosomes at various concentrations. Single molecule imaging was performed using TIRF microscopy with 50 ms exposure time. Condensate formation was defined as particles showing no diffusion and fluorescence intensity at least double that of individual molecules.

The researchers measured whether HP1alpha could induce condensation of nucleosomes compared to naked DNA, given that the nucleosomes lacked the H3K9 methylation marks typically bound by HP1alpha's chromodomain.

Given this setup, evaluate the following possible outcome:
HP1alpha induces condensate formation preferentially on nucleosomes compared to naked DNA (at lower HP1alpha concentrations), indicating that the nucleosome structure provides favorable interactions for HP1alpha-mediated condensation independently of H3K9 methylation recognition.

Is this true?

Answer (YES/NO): NO